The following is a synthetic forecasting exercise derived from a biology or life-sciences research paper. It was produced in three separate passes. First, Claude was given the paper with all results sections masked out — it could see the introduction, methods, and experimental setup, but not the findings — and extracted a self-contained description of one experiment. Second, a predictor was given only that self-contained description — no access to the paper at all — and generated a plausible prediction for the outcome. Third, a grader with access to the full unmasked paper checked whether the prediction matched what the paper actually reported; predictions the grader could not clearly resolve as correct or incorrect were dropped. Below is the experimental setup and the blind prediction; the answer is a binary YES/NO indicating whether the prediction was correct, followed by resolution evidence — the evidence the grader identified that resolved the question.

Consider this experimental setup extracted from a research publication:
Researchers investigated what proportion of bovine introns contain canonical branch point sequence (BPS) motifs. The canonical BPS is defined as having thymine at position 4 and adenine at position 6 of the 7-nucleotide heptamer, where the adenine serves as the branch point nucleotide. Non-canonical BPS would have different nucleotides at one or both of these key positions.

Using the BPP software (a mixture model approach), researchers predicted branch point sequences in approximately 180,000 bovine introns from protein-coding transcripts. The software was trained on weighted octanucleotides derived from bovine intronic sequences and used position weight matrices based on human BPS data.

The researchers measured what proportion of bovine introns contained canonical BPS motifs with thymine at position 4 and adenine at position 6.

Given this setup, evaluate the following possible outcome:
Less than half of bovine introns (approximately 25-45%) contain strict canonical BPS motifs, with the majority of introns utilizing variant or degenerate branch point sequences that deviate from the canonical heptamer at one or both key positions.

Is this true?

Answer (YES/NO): NO